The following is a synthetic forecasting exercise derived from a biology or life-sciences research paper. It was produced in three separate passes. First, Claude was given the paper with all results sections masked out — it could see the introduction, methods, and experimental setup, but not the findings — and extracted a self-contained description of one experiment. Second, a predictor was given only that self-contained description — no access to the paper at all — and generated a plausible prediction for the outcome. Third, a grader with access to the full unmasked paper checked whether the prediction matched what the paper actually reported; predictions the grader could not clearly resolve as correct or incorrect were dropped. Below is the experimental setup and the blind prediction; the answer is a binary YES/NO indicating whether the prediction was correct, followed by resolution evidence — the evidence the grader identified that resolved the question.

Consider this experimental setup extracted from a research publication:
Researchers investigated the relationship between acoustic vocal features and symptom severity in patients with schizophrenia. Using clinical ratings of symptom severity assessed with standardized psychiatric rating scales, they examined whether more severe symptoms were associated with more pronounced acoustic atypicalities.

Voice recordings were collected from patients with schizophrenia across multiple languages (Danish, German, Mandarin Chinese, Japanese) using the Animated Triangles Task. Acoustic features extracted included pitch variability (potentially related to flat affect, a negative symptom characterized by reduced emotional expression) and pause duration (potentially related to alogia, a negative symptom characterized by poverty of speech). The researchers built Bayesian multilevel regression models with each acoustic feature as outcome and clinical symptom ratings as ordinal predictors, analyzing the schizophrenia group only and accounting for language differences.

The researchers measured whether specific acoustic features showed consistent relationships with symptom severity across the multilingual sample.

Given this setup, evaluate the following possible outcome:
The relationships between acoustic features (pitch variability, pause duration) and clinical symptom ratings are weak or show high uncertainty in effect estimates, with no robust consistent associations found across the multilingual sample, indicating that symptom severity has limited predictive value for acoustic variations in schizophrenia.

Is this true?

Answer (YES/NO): YES